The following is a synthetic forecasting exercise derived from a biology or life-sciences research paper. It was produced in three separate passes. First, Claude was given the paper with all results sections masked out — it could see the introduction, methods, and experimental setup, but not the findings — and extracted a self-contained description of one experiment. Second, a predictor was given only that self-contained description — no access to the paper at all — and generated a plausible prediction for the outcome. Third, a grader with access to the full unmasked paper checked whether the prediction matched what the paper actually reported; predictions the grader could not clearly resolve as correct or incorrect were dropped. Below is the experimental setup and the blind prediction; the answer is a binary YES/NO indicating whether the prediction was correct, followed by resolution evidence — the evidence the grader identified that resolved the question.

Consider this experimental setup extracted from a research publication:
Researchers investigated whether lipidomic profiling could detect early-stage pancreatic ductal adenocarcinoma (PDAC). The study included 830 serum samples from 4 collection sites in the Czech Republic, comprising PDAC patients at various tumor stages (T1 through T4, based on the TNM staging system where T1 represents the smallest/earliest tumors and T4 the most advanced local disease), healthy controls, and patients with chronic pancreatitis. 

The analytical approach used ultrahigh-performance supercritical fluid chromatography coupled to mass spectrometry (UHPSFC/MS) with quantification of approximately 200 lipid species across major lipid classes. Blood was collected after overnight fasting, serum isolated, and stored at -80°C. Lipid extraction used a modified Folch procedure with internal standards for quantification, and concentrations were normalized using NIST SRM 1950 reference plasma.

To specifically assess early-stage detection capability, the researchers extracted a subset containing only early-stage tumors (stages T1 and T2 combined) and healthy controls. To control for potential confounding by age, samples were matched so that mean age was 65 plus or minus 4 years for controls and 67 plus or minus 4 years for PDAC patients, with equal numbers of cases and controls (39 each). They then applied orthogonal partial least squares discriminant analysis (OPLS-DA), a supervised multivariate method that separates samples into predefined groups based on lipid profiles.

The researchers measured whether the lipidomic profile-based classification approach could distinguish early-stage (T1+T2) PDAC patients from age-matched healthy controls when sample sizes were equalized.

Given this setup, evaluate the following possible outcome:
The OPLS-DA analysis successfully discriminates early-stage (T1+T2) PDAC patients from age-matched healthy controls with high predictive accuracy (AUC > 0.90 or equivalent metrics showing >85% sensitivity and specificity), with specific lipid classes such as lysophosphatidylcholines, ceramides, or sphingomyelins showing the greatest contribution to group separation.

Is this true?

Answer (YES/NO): YES